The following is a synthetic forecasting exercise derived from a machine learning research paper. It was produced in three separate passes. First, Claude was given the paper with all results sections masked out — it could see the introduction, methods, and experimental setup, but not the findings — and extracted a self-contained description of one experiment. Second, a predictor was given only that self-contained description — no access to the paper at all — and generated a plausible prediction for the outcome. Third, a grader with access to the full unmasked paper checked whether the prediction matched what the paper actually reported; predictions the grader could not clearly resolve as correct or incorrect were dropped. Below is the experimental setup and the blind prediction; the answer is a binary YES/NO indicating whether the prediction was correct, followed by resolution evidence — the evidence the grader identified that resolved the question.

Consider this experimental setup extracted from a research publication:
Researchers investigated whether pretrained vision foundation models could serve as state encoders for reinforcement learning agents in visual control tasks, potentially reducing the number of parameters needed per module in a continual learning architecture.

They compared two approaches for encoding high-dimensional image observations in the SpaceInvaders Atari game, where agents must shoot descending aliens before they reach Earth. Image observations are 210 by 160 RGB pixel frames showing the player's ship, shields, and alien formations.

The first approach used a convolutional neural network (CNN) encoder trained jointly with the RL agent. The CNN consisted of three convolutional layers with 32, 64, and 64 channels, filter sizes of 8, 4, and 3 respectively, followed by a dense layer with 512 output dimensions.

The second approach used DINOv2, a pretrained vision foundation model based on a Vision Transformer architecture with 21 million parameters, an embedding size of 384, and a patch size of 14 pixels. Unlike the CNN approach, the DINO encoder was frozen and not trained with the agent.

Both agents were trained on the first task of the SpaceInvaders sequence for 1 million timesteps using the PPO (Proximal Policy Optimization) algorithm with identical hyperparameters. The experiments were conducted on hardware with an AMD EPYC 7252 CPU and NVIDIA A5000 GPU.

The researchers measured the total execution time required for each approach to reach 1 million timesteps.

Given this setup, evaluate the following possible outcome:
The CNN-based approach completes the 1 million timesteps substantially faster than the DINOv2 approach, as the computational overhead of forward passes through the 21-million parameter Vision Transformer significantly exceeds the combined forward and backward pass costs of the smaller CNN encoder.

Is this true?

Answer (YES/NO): YES